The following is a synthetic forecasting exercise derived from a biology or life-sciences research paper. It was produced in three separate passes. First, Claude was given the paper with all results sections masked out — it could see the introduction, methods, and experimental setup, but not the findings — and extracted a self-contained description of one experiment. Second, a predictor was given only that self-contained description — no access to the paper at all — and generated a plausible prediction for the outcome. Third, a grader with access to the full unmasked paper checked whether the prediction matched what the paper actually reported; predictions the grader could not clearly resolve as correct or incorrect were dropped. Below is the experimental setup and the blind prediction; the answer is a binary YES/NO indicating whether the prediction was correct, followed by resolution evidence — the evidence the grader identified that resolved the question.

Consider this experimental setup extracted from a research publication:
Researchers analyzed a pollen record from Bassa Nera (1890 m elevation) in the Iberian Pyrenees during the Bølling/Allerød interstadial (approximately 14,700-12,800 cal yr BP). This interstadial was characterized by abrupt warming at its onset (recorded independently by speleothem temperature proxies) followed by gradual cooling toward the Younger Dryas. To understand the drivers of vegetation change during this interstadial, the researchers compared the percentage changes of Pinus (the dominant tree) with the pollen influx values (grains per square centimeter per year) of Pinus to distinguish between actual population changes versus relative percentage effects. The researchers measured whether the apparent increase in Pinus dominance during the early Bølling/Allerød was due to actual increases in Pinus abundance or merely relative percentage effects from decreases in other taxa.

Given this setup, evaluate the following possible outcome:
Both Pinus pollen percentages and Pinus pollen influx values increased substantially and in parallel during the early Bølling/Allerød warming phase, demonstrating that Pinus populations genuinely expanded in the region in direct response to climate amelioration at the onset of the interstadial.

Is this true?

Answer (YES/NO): NO